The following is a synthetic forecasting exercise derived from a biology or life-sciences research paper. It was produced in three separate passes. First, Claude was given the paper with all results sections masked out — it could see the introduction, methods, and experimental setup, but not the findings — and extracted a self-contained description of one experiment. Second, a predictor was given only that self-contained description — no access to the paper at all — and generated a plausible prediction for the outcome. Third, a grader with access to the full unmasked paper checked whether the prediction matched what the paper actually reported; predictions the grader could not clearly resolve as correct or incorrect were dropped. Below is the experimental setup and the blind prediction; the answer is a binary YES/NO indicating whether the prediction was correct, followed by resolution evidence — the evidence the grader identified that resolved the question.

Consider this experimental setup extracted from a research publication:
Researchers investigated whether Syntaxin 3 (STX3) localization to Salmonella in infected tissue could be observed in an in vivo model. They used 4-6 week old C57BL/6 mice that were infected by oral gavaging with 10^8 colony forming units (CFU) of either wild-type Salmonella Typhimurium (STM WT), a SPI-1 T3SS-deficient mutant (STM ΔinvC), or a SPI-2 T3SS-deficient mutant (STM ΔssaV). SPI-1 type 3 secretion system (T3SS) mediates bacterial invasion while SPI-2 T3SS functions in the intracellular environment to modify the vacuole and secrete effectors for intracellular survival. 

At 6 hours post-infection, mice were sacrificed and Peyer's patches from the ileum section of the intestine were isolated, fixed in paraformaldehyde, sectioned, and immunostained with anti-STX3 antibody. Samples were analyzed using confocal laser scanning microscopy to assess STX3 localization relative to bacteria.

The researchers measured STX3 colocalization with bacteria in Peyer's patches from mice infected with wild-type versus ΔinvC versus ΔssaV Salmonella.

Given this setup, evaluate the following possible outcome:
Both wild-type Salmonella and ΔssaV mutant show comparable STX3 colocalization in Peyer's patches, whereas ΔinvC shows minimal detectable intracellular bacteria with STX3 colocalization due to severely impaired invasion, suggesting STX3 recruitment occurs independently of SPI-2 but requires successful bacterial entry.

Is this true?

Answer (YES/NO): NO